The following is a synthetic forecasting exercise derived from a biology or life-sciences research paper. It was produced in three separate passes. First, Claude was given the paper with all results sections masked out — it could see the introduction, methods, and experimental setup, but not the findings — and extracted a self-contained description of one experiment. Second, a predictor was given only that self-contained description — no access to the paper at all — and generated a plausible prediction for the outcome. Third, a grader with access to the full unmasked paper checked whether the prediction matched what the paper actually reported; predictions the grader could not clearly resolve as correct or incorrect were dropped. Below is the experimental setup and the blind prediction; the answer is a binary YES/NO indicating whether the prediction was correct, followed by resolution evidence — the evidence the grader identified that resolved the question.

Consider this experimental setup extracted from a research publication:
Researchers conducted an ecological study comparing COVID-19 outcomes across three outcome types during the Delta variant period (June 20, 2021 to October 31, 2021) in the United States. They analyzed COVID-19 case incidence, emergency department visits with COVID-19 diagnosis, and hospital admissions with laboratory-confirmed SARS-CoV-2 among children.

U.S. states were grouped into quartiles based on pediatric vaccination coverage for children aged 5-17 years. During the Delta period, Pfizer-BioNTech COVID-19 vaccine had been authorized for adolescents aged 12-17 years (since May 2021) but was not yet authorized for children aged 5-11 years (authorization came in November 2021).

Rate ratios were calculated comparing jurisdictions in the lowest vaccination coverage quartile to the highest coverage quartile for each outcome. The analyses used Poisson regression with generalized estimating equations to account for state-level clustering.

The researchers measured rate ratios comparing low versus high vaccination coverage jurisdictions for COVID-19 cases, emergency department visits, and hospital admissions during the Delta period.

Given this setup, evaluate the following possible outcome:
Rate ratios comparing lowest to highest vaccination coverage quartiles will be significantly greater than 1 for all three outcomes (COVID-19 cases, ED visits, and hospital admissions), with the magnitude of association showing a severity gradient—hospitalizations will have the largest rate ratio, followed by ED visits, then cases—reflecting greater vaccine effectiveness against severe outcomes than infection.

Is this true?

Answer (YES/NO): NO